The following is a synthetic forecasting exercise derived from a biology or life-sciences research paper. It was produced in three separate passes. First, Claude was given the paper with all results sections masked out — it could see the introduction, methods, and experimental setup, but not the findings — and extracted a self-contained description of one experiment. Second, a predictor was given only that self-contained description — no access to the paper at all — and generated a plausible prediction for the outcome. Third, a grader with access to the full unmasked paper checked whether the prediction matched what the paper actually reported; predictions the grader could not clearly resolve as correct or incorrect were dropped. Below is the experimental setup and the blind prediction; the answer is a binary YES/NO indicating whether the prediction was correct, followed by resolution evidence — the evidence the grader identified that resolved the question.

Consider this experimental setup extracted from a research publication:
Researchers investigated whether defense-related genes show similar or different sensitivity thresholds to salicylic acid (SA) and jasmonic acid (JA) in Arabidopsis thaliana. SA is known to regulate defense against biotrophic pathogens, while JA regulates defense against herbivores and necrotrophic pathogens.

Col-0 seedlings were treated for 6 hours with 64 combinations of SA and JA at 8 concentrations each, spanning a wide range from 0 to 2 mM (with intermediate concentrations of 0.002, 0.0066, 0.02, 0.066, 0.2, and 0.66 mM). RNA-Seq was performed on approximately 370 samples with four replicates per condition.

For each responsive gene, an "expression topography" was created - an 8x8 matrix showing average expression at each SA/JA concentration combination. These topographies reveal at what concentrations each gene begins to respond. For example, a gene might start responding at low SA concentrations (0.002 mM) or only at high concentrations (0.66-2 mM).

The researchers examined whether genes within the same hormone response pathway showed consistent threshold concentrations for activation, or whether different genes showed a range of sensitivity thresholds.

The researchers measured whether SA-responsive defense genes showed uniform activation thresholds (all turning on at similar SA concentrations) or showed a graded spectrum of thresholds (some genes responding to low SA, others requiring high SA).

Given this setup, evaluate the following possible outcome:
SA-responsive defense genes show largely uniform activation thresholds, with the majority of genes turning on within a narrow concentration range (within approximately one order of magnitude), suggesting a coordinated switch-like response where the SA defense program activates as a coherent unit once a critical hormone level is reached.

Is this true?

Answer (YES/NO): NO